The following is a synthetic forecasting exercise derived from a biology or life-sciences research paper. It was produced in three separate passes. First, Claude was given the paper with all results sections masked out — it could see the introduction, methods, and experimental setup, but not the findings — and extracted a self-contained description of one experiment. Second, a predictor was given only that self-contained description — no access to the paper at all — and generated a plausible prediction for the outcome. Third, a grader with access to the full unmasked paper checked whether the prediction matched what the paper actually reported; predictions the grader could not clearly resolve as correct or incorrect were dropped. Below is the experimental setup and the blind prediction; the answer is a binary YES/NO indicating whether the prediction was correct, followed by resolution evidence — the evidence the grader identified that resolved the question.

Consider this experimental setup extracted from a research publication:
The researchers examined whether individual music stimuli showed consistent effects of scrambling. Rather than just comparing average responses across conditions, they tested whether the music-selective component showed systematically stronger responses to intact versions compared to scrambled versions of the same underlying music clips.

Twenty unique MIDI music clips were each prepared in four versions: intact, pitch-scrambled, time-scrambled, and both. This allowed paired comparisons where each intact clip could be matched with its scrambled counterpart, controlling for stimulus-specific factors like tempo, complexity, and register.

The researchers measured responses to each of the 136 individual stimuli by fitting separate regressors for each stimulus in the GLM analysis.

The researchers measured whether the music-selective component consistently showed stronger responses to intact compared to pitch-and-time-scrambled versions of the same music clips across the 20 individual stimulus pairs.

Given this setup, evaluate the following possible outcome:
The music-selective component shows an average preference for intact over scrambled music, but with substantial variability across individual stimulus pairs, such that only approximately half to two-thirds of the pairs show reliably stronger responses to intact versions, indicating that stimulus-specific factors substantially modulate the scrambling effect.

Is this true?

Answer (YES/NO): NO